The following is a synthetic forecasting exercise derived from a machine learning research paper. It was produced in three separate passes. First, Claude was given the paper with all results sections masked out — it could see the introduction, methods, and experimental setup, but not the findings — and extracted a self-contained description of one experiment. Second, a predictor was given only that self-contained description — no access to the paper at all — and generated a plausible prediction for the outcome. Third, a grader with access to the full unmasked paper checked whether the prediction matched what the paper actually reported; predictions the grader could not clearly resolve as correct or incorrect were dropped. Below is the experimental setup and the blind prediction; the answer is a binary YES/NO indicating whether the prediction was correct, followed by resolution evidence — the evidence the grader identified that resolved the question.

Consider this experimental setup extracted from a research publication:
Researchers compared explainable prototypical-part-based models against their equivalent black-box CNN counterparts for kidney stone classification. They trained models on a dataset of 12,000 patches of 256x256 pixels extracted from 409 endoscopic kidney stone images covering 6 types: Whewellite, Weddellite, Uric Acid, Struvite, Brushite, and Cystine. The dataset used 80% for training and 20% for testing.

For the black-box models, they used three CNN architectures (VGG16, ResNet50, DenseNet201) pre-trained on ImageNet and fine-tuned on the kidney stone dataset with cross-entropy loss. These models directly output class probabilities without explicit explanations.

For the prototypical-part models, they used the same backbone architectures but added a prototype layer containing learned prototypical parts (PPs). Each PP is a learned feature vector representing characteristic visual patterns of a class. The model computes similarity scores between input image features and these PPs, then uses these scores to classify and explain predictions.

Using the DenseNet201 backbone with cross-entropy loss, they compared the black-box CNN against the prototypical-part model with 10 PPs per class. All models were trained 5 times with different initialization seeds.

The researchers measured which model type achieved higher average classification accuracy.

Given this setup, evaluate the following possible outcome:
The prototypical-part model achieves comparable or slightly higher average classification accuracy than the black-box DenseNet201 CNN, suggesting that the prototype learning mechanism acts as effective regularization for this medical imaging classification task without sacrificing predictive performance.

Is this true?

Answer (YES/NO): NO